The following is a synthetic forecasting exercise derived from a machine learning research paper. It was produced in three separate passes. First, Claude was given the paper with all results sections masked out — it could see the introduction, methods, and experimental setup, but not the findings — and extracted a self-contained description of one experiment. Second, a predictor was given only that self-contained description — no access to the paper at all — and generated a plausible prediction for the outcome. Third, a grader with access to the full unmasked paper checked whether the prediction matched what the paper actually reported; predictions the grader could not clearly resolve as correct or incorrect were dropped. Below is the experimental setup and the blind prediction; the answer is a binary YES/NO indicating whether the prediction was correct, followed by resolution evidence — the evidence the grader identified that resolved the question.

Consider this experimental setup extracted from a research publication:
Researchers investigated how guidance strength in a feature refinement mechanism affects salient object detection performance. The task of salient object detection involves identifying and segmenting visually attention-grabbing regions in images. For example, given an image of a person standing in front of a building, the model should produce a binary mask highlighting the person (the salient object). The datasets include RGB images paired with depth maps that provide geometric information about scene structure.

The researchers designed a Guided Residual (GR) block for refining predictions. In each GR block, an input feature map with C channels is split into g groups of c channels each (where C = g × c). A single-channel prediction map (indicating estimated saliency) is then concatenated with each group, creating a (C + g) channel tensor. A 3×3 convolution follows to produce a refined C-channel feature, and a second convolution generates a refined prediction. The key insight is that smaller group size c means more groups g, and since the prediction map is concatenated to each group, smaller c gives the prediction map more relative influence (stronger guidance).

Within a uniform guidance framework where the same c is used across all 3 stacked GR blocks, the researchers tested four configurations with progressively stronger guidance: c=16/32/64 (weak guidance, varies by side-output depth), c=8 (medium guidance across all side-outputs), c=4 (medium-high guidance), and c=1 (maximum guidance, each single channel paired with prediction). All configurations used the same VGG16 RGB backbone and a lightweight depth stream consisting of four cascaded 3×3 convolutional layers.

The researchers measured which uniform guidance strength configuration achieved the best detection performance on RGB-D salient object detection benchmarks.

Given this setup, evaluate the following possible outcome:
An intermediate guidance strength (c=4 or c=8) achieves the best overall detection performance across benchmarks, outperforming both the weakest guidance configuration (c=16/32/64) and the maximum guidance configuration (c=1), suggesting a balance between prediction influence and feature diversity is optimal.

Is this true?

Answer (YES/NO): NO